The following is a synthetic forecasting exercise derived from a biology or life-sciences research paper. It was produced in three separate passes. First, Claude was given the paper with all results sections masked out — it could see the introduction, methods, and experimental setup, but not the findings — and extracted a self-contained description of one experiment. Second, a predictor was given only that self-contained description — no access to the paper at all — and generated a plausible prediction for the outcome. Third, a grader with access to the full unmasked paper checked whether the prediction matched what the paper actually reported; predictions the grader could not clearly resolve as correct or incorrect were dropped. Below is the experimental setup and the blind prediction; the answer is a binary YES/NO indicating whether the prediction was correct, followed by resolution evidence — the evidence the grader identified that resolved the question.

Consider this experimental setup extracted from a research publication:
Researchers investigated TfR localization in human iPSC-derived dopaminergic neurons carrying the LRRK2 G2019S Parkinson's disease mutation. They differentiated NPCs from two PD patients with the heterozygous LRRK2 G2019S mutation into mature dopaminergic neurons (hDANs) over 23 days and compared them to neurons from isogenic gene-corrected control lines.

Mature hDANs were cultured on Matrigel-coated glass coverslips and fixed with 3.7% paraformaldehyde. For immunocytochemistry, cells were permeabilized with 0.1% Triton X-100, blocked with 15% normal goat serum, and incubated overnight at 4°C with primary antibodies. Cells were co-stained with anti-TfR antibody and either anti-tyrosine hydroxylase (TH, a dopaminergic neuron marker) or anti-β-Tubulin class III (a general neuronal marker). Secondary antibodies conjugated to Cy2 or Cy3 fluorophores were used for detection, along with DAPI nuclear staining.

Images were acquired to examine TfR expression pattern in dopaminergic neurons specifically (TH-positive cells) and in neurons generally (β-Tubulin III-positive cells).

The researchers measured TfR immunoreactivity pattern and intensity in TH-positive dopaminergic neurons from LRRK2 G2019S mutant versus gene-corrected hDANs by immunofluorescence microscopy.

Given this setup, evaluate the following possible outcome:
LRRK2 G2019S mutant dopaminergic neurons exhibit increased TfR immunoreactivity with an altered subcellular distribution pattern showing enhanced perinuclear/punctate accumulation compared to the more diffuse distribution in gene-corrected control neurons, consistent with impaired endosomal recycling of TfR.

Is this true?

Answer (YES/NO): NO